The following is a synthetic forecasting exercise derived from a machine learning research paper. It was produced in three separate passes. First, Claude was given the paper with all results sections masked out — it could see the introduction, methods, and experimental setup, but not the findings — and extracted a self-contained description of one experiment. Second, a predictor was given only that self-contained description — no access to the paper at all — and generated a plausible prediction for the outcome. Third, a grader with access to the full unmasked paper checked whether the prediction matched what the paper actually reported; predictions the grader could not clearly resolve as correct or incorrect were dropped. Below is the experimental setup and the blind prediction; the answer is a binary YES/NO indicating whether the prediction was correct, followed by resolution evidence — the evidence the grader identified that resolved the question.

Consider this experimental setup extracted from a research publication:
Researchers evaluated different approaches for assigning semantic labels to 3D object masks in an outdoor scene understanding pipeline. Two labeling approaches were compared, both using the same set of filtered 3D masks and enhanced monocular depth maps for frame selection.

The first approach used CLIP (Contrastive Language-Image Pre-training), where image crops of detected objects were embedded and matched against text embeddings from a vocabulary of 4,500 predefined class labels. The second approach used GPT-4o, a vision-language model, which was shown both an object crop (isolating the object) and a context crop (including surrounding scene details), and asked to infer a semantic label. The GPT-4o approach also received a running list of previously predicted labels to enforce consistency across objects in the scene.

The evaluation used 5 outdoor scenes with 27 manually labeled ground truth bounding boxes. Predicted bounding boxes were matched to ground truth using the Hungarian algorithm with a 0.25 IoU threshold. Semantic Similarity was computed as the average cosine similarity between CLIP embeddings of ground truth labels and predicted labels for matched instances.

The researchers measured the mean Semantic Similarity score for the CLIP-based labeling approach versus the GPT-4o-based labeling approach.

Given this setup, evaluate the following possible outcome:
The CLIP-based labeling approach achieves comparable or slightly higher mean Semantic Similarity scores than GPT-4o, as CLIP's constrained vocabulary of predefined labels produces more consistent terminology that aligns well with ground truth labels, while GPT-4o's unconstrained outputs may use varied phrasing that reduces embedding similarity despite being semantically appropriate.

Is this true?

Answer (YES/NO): NO